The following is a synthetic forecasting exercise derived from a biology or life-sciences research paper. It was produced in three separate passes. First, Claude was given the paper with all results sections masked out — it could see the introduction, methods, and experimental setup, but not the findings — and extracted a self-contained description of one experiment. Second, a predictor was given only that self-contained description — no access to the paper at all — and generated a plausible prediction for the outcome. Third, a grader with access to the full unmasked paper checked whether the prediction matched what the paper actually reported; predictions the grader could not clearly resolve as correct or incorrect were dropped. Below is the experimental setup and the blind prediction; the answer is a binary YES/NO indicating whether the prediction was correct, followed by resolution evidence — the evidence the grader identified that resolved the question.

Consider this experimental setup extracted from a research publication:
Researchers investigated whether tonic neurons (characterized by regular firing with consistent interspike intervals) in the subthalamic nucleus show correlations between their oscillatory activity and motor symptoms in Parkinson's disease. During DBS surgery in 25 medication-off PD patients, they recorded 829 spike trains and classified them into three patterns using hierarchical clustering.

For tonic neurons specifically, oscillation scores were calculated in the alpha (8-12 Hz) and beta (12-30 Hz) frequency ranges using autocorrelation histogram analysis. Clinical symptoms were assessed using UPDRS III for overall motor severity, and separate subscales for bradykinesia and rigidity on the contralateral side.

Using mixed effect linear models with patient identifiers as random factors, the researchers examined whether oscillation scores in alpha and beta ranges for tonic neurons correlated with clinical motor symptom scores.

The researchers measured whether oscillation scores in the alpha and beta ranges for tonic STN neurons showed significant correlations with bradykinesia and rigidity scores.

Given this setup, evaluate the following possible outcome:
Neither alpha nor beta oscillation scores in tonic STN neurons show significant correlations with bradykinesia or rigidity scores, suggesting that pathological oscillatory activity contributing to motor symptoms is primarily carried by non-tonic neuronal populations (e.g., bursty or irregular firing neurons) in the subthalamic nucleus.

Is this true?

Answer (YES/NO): YES